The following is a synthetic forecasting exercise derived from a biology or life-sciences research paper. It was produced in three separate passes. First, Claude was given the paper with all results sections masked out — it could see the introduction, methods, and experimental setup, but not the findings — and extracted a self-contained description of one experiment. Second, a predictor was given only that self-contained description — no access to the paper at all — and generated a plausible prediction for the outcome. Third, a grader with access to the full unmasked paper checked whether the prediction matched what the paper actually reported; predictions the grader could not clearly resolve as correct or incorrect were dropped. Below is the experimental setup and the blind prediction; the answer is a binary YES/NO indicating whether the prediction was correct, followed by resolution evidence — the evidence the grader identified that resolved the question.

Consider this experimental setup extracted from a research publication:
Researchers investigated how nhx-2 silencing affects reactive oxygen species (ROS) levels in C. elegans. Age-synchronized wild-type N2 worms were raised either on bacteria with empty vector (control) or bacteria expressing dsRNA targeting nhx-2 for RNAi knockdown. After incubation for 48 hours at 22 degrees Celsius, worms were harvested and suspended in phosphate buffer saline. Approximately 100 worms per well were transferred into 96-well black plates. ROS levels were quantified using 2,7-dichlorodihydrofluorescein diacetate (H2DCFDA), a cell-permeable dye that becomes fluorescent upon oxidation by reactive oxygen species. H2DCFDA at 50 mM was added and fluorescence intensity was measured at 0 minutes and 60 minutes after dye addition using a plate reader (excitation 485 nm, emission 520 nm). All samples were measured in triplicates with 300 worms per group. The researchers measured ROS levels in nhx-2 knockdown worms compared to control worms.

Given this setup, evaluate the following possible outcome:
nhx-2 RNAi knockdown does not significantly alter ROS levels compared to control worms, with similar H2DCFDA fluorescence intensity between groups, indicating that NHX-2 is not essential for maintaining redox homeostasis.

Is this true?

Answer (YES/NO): NO